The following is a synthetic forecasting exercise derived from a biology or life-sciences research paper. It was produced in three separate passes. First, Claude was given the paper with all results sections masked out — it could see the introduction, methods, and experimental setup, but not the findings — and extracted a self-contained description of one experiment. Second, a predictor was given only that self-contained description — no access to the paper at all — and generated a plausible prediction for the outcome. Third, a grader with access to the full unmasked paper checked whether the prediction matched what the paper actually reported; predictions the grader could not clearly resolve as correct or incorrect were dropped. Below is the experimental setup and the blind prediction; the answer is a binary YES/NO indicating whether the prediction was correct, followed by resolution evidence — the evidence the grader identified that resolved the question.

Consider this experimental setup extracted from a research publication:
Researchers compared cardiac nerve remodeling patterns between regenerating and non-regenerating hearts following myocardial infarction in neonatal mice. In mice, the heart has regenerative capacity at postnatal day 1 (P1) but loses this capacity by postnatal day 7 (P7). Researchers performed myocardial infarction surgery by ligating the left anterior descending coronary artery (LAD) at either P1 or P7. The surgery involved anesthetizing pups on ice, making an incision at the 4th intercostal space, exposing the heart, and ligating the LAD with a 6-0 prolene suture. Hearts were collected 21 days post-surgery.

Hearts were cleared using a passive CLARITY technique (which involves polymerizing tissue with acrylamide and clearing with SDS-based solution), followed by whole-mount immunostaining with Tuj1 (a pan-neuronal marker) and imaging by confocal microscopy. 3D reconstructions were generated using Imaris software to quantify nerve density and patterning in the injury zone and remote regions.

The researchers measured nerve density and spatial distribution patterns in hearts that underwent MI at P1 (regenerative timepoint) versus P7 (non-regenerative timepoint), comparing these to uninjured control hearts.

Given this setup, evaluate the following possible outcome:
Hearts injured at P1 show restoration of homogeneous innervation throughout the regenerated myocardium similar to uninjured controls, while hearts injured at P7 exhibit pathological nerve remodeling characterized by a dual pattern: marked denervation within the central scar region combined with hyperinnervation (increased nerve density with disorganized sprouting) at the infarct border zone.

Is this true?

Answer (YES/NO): YES